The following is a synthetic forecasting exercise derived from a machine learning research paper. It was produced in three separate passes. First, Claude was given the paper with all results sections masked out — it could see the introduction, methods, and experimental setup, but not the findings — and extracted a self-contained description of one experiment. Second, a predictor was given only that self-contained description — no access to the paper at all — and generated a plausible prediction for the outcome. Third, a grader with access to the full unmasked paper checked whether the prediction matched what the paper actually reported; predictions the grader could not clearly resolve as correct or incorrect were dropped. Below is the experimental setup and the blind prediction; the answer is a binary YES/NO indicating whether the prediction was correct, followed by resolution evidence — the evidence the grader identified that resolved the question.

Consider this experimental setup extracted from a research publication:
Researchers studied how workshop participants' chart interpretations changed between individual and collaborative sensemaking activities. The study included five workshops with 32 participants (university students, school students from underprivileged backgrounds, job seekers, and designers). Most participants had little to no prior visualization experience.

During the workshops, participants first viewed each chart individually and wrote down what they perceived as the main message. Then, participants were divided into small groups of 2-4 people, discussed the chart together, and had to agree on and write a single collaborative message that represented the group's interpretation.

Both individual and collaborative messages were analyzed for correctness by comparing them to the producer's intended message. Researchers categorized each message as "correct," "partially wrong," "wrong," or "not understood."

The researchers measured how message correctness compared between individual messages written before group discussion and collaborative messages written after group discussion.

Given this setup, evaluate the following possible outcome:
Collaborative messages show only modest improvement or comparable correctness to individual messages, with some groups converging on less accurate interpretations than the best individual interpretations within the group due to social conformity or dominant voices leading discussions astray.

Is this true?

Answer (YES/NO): NO